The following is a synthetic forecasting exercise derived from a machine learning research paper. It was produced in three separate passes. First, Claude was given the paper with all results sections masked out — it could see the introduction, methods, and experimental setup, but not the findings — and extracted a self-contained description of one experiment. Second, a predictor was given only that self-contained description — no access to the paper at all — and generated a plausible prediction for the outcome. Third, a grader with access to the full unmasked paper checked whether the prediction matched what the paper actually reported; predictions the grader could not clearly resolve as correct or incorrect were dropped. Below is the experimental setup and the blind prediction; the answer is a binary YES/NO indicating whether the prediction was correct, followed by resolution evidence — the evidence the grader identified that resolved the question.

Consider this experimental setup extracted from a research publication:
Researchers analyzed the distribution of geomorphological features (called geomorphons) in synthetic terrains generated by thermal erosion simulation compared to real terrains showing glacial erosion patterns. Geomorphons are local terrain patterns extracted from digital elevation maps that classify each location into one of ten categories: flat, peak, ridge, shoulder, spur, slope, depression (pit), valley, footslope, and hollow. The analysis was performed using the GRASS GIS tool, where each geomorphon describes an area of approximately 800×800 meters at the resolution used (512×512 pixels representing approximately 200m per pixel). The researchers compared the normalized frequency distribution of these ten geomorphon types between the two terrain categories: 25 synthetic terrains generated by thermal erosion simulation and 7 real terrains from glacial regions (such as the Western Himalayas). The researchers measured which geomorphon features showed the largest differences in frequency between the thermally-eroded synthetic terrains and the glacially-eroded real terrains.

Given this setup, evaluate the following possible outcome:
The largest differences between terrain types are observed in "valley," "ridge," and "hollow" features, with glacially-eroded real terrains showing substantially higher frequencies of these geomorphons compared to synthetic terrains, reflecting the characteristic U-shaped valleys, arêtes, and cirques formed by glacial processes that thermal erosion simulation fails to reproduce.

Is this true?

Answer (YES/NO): NO